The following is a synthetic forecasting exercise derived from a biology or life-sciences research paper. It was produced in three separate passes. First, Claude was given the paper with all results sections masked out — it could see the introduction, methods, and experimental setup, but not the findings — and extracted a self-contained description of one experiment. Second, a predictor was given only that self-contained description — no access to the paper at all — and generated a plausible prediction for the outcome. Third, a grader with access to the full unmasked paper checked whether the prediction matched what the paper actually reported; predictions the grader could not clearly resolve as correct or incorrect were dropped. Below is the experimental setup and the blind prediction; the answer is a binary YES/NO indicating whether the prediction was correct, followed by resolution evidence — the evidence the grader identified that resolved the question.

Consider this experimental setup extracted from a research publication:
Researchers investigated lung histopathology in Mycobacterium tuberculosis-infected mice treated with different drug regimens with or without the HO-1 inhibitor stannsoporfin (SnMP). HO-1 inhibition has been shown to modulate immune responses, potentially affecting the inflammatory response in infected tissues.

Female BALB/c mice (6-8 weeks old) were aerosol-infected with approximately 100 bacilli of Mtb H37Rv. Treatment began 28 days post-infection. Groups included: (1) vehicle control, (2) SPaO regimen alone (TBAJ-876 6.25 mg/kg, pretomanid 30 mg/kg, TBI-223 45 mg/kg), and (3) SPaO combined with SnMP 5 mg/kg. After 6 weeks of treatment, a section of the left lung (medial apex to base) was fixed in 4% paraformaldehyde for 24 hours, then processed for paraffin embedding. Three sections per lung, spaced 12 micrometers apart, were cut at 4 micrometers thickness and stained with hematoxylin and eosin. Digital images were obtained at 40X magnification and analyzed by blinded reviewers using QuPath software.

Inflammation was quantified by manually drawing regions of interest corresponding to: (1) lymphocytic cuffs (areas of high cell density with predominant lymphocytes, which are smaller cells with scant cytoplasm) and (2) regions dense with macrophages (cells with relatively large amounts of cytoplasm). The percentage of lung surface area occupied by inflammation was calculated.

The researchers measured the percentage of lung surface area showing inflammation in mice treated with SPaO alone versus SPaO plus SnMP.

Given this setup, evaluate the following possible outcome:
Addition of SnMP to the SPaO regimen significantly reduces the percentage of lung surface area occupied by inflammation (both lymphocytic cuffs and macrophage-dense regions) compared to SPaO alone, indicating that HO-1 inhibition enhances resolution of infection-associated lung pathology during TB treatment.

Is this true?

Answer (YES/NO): NO